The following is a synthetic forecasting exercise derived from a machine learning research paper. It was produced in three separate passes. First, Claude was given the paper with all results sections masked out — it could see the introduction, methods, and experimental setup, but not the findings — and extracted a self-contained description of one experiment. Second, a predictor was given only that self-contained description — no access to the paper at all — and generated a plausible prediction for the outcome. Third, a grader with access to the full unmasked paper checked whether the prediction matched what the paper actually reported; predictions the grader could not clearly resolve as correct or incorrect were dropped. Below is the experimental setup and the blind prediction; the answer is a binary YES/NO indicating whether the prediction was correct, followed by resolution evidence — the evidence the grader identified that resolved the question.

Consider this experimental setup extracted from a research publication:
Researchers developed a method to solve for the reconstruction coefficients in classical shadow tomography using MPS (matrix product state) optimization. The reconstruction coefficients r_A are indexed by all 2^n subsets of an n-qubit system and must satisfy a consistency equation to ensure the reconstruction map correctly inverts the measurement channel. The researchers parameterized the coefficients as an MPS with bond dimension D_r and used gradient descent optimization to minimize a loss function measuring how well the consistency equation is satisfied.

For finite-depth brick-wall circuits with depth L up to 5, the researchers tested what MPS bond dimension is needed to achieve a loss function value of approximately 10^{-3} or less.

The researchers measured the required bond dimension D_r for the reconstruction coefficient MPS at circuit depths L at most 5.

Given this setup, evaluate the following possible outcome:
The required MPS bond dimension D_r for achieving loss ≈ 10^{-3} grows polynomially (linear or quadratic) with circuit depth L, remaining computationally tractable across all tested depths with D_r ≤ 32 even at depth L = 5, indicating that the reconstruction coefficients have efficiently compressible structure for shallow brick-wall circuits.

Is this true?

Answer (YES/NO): YES